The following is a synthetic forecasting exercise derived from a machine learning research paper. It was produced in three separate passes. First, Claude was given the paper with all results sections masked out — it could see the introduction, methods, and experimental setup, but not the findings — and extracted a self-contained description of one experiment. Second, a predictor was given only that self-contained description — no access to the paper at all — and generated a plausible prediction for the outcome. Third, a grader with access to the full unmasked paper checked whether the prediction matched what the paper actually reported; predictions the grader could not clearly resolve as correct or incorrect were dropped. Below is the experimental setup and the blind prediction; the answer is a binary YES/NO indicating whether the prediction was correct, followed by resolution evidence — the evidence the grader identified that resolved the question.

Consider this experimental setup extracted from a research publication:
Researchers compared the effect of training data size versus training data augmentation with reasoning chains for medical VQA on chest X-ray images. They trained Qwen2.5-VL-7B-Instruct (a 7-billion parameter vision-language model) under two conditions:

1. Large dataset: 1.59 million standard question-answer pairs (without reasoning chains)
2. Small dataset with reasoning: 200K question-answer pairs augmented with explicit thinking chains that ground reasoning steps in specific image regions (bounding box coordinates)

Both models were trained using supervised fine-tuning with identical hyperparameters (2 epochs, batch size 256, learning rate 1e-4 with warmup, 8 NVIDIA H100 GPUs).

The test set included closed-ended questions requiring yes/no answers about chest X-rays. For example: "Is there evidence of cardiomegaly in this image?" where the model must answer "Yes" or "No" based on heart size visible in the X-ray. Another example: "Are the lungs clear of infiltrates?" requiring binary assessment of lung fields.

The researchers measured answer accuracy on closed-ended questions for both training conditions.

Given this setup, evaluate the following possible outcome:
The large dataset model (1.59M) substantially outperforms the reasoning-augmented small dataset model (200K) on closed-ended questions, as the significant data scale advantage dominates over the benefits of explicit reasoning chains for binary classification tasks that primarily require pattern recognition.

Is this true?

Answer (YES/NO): NO